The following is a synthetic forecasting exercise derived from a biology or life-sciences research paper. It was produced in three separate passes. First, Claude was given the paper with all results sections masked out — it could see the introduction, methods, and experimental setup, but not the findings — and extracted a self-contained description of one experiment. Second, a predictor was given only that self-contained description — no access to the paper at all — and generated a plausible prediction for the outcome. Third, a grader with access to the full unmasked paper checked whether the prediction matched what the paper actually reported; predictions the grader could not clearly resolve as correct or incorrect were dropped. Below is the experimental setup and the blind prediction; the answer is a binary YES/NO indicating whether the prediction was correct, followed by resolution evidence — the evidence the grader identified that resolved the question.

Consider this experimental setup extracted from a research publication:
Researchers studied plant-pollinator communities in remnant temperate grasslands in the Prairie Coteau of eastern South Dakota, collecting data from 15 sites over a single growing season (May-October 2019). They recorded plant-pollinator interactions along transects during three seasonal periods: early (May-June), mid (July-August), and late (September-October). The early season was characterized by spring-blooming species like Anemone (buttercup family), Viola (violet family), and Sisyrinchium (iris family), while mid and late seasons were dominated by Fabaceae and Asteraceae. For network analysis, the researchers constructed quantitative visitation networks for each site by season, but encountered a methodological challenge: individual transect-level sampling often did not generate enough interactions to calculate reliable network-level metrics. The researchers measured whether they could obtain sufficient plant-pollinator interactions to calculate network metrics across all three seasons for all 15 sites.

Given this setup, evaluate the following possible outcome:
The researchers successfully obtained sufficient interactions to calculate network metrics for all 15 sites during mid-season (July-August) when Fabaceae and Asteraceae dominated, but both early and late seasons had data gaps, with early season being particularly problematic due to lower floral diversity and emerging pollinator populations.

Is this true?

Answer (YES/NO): NO